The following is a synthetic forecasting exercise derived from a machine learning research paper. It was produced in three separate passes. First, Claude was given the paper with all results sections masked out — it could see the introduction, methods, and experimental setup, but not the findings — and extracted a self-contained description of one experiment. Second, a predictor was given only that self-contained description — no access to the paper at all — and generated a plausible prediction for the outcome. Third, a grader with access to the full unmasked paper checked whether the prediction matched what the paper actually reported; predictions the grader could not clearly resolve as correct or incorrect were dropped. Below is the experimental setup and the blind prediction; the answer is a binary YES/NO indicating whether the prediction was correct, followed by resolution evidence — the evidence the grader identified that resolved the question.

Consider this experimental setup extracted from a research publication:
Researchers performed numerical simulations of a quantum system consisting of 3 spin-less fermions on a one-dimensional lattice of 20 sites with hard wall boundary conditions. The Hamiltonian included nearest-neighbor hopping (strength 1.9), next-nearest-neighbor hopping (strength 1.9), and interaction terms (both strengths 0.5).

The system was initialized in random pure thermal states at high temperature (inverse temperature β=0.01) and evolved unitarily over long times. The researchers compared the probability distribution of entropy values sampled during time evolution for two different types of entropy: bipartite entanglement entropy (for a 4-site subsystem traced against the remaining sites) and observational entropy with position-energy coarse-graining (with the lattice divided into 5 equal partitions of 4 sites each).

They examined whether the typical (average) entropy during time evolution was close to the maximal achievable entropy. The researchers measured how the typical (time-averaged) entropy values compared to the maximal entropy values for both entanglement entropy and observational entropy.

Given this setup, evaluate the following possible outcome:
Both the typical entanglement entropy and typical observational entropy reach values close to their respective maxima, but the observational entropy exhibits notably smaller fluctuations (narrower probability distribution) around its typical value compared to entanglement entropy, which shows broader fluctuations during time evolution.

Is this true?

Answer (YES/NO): NO